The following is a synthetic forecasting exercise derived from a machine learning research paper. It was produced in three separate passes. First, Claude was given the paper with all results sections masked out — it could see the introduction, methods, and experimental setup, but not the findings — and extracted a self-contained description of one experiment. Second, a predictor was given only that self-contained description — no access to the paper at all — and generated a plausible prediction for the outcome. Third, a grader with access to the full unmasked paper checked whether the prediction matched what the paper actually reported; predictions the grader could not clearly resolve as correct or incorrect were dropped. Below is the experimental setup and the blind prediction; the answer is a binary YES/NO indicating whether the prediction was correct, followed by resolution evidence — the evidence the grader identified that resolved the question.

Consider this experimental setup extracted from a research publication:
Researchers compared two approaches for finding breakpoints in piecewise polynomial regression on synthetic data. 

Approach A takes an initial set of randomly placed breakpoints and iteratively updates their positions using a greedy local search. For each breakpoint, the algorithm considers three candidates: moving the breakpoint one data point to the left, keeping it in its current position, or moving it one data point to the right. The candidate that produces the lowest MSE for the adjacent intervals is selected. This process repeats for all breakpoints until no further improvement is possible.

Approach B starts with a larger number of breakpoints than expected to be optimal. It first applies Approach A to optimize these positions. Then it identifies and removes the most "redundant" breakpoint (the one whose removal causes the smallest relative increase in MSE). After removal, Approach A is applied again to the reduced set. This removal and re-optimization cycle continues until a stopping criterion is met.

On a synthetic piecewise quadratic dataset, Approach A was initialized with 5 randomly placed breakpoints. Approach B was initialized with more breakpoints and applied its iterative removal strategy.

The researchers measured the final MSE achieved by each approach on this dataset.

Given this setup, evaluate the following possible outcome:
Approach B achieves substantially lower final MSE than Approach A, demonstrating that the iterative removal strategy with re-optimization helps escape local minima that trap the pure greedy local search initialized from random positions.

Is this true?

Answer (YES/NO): YES